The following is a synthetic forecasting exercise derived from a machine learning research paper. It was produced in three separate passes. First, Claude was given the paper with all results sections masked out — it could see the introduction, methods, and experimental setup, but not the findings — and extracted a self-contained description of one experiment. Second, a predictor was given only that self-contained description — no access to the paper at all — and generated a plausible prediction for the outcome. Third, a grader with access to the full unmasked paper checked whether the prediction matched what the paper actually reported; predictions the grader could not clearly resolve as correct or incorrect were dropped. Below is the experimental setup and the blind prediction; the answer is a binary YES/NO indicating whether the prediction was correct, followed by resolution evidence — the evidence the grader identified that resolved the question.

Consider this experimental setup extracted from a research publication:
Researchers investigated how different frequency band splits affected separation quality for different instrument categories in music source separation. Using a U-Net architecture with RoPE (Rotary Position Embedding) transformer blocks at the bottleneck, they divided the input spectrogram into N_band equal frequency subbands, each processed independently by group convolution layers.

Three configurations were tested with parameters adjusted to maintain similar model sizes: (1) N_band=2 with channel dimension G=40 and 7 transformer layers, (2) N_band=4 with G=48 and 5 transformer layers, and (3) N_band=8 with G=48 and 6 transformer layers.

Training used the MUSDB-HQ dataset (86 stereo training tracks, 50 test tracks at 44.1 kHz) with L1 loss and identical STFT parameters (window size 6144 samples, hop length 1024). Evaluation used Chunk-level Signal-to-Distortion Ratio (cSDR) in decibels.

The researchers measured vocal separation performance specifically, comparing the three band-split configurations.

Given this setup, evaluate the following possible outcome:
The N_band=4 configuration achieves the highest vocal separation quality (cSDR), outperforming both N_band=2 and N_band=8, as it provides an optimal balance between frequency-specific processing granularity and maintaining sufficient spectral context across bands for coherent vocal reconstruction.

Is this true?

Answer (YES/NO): NO